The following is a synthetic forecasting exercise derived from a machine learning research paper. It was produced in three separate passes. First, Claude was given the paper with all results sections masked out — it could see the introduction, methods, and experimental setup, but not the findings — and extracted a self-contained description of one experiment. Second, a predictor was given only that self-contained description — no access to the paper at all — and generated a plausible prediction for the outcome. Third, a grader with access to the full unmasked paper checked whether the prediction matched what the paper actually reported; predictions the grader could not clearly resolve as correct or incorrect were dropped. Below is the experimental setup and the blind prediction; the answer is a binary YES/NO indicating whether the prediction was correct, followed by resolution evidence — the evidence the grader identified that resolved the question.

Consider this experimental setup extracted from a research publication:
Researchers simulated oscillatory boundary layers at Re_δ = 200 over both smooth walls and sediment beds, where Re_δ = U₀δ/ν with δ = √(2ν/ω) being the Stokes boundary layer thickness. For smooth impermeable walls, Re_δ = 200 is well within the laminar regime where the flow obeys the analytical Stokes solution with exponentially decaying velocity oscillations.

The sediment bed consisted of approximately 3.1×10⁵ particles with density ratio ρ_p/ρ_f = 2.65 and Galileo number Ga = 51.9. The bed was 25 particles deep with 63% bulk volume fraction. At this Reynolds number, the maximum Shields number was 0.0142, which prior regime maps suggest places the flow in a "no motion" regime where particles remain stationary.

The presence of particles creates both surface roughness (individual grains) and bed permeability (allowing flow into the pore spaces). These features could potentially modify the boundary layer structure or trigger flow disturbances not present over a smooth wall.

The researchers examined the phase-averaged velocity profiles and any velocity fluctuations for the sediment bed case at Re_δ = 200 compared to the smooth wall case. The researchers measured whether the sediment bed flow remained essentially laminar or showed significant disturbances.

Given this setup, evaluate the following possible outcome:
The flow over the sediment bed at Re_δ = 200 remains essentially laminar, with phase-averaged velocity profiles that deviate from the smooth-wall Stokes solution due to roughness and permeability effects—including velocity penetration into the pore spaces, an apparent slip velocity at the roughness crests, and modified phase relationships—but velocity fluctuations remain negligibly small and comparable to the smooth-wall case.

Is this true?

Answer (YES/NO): NO